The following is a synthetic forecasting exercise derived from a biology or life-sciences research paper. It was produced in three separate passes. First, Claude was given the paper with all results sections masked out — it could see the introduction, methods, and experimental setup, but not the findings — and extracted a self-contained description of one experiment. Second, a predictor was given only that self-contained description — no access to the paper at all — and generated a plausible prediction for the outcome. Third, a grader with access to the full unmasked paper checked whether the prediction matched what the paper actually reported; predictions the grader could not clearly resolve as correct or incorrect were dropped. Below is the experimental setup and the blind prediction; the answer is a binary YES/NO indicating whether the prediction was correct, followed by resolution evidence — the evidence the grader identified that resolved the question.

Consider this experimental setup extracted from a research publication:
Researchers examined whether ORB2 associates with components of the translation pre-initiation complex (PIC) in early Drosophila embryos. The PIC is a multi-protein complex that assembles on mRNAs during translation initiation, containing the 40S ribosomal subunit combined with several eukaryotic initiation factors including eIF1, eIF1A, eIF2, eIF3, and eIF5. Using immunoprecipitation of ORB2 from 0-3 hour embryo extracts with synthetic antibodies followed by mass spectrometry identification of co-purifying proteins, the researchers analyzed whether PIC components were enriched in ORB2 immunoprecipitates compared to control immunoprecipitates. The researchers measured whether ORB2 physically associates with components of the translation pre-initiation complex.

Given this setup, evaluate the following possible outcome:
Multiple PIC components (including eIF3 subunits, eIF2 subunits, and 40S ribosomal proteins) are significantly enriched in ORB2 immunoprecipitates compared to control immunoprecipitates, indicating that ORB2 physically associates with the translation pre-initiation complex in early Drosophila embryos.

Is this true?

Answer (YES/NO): NO